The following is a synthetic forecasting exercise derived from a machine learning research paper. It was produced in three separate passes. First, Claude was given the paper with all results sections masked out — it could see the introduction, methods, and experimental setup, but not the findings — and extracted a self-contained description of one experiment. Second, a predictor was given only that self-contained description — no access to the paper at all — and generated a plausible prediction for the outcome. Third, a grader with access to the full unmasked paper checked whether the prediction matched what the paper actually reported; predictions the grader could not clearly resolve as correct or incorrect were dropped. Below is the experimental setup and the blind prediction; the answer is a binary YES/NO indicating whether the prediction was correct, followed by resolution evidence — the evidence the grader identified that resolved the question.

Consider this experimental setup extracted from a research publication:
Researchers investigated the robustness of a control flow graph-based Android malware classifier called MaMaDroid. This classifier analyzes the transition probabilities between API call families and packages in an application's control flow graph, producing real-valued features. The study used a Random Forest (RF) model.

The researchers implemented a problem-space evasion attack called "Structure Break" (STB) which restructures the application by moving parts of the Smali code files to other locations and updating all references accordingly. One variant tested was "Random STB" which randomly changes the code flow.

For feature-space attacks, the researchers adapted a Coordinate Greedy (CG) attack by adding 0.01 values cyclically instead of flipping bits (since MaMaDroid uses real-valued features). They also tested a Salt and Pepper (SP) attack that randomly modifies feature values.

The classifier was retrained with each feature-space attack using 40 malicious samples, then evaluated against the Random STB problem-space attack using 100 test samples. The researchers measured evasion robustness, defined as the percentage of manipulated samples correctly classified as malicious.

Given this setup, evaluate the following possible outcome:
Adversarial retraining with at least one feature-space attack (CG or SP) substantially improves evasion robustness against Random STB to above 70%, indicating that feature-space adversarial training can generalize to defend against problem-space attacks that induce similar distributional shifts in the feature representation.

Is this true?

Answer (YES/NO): NO